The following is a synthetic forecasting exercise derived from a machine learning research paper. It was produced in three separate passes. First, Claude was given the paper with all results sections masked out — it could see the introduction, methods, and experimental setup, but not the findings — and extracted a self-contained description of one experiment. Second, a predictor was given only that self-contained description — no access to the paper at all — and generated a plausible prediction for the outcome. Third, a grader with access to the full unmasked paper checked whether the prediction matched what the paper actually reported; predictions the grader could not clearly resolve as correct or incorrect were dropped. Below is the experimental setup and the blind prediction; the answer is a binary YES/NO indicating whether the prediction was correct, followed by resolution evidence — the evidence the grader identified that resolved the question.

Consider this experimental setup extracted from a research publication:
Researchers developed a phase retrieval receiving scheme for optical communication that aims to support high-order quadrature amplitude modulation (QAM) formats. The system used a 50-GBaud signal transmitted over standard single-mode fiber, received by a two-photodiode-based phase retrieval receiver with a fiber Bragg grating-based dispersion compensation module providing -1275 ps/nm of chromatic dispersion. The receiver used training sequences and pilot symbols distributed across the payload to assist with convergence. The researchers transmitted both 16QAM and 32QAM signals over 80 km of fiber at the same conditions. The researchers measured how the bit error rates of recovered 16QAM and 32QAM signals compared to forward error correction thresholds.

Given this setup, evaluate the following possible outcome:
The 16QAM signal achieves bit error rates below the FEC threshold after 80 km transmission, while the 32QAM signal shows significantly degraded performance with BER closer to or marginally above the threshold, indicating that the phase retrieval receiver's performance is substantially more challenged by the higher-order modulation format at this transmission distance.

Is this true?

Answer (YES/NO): NO